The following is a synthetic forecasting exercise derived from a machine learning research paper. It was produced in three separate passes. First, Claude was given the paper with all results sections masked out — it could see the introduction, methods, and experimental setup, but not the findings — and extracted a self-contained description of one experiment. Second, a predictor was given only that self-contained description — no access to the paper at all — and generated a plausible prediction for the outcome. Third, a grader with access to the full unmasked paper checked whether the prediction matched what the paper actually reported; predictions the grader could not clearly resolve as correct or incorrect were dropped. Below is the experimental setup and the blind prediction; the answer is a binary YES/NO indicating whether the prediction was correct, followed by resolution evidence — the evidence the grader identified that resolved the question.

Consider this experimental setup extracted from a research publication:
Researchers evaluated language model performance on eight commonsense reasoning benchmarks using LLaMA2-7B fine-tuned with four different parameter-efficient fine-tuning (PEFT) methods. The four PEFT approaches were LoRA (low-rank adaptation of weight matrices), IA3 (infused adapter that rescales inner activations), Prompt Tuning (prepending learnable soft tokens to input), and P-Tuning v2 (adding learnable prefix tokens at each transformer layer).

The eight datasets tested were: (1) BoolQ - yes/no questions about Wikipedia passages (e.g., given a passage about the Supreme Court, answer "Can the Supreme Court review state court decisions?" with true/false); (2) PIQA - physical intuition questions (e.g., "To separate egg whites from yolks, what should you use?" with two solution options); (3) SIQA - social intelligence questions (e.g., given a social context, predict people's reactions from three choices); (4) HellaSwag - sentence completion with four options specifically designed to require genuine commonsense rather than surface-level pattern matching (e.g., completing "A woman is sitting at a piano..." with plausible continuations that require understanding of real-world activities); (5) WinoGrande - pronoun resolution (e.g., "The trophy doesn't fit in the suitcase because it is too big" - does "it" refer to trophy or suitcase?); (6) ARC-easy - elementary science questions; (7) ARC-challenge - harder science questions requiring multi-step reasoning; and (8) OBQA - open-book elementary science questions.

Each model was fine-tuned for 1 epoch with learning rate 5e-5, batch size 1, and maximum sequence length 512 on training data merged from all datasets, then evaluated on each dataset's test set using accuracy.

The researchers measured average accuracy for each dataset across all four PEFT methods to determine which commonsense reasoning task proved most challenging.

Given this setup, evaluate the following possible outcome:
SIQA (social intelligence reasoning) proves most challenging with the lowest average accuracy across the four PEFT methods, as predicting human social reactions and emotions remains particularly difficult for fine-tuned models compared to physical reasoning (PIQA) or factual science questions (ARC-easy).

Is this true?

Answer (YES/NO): NO